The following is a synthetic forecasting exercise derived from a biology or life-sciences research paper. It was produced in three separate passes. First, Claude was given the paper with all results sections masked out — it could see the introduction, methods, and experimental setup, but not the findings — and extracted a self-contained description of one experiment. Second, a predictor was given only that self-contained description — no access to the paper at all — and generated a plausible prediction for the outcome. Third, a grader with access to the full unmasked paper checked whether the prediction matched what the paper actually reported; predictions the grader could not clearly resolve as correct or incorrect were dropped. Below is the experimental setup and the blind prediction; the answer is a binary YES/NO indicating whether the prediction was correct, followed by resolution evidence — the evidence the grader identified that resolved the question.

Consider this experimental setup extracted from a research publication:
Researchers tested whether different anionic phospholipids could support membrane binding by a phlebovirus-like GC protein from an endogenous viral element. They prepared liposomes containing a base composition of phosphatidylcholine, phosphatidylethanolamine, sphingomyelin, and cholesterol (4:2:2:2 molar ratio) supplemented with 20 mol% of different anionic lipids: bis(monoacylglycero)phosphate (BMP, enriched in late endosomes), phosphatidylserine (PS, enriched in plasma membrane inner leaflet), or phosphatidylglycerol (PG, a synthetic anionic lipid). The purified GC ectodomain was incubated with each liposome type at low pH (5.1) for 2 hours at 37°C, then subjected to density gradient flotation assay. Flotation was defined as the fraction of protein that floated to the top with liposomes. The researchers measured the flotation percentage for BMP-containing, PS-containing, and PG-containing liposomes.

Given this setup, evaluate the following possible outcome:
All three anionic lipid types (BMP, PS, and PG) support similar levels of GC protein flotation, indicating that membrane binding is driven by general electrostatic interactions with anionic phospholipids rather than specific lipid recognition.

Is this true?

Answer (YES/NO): NO